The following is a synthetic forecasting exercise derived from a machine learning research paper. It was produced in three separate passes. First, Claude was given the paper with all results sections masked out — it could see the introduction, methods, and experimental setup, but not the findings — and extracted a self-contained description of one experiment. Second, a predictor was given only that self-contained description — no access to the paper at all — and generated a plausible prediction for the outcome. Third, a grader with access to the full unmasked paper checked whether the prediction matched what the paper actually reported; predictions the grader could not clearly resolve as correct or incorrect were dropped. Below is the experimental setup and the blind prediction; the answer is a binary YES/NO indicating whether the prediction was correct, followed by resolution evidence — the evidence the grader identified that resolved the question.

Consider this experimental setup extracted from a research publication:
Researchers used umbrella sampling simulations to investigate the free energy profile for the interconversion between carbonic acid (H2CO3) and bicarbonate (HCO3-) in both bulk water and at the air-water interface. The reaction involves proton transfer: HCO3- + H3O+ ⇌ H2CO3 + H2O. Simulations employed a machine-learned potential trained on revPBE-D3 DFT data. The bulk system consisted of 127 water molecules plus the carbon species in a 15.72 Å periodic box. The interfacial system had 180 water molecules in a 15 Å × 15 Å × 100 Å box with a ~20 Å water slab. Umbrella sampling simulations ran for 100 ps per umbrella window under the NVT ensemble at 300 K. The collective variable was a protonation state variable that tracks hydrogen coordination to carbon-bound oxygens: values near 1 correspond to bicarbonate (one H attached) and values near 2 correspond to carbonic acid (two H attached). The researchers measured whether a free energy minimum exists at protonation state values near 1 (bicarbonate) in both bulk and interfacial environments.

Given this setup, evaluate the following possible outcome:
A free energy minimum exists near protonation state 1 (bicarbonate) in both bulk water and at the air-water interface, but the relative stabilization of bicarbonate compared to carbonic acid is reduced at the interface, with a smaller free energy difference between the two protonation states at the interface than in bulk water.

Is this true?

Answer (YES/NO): NO